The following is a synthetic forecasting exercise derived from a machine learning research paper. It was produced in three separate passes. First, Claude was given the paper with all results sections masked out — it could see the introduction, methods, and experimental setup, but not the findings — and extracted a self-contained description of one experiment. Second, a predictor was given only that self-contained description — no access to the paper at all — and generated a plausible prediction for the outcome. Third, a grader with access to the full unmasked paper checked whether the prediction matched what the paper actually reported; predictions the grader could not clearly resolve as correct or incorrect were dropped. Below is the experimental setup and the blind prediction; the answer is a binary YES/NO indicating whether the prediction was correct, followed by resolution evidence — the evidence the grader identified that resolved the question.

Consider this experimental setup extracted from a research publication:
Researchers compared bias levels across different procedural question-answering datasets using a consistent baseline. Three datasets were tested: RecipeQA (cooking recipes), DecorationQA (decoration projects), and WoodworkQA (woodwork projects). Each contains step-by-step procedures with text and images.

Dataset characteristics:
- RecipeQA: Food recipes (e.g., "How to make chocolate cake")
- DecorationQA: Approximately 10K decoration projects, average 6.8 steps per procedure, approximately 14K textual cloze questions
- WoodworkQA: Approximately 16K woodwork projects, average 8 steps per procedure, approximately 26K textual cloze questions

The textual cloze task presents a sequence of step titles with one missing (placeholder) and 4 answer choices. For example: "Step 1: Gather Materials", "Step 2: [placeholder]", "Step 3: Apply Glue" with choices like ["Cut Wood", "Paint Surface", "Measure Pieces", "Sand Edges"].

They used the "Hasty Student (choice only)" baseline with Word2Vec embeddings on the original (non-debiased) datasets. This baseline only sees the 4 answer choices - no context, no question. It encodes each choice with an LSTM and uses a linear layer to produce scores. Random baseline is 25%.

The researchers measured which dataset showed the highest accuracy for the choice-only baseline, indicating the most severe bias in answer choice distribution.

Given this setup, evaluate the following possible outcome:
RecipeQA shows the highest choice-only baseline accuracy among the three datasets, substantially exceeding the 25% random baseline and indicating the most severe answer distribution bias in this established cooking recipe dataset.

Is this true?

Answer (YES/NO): NO